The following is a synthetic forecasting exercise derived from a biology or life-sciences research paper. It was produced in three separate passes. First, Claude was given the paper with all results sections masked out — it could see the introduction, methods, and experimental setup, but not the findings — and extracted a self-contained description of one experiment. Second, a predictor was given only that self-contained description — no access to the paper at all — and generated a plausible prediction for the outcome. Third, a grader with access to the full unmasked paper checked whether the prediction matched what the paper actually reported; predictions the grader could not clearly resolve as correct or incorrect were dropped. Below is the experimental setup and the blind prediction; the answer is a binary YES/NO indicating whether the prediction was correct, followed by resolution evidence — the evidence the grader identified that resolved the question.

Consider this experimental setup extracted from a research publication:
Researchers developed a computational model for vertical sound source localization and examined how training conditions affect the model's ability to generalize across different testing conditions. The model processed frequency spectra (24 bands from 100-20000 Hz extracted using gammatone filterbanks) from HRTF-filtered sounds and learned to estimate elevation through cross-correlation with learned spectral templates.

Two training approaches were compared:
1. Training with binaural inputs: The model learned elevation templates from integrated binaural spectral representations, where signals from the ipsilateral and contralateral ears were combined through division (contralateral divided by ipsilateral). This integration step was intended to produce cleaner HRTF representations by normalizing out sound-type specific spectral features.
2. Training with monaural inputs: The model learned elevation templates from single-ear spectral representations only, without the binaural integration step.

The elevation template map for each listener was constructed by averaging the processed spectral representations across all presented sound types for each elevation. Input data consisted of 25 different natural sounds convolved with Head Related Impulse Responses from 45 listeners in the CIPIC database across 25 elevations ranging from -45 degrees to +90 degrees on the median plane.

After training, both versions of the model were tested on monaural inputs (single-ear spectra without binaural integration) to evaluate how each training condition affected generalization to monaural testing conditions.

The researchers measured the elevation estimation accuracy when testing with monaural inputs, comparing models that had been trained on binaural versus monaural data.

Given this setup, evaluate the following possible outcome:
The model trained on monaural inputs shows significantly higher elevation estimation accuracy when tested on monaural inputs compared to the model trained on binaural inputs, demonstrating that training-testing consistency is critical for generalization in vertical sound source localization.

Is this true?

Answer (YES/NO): YES